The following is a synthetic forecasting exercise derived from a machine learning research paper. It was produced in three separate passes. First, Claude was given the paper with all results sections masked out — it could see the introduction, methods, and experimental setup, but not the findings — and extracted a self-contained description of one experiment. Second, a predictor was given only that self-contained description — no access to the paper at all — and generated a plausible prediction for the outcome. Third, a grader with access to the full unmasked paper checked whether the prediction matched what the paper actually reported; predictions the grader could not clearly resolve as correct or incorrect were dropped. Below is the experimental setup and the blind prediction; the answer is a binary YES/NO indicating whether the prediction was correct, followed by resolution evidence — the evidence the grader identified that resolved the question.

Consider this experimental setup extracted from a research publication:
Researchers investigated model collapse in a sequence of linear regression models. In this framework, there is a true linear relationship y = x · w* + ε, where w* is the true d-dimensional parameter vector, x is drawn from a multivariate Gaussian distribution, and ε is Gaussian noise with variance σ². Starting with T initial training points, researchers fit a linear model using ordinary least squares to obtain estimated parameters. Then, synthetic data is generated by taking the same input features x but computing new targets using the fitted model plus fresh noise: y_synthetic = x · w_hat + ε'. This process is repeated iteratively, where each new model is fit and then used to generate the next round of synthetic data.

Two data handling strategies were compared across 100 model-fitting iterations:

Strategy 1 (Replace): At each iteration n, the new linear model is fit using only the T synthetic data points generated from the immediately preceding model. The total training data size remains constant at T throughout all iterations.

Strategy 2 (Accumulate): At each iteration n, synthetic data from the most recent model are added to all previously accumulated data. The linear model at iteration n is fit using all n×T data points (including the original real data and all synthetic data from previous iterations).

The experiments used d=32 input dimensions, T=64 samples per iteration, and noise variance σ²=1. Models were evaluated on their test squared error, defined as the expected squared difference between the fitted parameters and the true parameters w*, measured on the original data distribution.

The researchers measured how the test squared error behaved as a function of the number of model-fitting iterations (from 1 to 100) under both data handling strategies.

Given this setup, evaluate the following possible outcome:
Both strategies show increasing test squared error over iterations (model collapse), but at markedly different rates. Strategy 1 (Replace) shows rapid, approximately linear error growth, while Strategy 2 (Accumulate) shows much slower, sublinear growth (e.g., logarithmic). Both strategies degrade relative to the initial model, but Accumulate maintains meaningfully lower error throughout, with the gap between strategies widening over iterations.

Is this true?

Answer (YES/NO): NO